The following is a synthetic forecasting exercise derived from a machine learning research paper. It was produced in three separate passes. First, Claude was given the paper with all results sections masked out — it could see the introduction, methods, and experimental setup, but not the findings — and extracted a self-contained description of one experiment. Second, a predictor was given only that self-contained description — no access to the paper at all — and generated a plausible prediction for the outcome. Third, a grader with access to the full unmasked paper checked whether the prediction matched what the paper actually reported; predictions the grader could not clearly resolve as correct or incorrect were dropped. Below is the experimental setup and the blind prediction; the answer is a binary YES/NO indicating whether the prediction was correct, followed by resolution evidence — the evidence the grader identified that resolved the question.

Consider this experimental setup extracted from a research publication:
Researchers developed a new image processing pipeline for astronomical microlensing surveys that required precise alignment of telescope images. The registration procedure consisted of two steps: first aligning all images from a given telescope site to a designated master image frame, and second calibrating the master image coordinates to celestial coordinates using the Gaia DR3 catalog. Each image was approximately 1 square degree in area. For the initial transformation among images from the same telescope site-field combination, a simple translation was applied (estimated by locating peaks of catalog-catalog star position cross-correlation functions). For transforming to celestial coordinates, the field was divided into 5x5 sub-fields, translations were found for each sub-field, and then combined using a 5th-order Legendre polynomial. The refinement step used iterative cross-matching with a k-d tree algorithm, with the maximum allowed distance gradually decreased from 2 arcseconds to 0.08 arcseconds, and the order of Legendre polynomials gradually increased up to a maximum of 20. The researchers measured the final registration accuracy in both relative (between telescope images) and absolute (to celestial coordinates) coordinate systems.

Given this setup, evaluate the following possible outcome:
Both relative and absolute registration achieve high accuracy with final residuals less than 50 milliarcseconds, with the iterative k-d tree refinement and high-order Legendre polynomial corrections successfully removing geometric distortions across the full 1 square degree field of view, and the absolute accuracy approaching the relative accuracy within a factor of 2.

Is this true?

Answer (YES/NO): NO